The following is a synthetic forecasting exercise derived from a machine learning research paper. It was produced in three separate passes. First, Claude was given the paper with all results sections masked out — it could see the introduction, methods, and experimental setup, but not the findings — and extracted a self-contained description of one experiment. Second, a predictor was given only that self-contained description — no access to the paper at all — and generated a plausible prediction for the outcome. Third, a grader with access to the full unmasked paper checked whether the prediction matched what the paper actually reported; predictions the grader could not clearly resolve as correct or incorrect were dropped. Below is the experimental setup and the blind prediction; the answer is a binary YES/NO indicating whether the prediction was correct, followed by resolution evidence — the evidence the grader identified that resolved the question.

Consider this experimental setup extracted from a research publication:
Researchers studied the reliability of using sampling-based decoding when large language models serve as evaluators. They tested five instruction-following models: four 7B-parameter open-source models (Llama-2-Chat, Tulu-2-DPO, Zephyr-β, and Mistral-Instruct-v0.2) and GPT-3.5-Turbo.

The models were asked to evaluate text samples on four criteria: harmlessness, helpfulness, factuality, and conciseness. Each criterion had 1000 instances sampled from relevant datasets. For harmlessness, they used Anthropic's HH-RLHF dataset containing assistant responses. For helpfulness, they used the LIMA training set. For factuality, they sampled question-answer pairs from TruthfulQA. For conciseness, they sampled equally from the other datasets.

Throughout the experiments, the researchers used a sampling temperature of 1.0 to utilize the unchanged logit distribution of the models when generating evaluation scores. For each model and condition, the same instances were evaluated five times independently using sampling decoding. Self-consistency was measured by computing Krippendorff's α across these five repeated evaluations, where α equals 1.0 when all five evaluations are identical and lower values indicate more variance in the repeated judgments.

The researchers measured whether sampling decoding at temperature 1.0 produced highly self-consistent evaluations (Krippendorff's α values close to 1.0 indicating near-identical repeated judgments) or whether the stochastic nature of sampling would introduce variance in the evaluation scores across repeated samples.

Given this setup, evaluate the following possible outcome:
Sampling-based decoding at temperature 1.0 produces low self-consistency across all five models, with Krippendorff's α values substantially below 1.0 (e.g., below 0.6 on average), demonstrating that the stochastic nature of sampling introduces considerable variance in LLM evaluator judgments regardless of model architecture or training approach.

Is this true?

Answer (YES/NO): NO